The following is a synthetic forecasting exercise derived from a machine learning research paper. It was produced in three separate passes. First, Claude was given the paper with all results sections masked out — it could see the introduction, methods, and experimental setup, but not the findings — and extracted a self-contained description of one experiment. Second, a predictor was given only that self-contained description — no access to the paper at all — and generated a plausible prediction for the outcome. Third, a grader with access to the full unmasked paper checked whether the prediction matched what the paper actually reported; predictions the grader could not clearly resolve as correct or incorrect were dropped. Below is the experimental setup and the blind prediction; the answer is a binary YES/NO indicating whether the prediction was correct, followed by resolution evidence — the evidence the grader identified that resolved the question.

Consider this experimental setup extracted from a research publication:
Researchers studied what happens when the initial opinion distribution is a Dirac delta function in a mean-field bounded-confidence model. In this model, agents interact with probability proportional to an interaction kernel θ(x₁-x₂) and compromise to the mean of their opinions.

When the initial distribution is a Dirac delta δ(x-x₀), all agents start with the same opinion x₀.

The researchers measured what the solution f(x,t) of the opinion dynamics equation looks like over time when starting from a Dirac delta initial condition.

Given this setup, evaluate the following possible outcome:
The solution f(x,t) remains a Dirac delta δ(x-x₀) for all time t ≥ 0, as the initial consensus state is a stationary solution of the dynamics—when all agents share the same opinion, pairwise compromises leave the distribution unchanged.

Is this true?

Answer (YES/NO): YES